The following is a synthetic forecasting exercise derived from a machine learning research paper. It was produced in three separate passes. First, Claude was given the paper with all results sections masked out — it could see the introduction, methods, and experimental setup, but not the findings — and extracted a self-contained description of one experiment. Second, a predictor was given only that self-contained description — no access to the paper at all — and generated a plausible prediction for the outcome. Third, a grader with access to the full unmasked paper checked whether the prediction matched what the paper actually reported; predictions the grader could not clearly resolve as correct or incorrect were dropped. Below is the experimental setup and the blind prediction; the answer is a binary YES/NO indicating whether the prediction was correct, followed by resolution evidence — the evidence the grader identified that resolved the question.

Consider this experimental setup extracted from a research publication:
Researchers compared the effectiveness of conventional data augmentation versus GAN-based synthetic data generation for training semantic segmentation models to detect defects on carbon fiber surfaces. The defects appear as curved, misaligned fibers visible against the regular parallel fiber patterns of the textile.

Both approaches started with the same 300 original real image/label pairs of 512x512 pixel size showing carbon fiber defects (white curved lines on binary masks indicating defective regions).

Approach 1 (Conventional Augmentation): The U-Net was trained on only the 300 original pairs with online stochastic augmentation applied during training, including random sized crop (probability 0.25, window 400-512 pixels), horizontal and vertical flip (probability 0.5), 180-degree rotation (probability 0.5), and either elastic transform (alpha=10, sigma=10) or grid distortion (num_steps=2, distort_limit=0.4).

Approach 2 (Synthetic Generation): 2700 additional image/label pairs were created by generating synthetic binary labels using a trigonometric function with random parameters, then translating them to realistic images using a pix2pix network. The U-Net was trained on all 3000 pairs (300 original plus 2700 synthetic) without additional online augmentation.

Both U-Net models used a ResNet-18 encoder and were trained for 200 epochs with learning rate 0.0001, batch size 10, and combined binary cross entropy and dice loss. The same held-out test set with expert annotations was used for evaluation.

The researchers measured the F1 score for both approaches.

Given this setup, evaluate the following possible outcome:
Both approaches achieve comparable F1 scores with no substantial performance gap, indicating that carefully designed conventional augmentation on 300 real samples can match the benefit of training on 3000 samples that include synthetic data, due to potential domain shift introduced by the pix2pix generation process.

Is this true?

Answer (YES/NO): YES